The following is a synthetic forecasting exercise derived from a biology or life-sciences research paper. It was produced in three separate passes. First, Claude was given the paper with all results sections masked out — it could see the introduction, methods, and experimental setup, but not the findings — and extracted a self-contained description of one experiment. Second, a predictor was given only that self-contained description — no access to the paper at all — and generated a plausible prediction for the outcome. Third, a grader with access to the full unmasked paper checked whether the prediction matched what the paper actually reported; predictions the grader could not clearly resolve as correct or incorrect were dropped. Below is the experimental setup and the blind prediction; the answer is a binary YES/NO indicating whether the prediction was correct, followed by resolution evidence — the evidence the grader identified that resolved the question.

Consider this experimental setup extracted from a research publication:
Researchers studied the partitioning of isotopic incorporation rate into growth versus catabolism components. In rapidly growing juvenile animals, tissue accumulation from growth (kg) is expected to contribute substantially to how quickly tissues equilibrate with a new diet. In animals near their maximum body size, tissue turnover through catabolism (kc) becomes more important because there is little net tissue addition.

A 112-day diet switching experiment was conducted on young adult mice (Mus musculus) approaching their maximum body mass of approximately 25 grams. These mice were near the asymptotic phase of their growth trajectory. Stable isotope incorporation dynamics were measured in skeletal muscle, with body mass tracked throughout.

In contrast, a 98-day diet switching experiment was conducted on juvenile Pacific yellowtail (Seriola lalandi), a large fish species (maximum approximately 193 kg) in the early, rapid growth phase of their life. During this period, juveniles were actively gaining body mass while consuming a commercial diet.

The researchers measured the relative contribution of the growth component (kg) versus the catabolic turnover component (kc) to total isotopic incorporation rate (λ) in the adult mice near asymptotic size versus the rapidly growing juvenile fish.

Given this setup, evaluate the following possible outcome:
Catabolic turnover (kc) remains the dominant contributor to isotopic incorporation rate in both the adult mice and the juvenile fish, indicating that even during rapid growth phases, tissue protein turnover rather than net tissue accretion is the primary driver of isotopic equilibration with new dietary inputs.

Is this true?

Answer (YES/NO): NO